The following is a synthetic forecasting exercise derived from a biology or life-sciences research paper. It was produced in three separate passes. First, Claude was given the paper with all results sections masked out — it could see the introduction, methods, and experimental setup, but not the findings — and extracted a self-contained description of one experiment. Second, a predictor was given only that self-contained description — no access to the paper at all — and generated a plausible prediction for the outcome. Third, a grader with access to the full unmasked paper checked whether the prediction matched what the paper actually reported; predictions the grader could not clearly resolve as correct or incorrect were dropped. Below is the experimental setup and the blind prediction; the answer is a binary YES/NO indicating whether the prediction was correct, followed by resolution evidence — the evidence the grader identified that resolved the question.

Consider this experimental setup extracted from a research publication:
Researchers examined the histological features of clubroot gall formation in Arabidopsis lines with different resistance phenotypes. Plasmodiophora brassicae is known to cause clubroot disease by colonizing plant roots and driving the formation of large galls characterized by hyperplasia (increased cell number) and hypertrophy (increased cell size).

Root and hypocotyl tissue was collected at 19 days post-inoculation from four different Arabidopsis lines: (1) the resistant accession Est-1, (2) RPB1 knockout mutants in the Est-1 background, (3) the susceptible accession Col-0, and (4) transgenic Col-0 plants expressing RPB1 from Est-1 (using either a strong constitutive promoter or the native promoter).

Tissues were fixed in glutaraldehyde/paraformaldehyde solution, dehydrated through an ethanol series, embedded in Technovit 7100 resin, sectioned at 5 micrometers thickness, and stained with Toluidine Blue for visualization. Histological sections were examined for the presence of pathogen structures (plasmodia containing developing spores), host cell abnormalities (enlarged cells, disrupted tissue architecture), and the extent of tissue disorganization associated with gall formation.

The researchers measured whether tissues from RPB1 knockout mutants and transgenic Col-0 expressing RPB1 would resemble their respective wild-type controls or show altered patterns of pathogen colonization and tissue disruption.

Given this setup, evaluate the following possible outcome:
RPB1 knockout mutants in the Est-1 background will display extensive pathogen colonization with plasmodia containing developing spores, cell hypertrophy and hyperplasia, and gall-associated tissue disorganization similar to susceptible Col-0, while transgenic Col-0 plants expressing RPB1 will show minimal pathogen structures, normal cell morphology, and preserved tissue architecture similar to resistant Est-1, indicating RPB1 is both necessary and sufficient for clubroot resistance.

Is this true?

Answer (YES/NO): NO